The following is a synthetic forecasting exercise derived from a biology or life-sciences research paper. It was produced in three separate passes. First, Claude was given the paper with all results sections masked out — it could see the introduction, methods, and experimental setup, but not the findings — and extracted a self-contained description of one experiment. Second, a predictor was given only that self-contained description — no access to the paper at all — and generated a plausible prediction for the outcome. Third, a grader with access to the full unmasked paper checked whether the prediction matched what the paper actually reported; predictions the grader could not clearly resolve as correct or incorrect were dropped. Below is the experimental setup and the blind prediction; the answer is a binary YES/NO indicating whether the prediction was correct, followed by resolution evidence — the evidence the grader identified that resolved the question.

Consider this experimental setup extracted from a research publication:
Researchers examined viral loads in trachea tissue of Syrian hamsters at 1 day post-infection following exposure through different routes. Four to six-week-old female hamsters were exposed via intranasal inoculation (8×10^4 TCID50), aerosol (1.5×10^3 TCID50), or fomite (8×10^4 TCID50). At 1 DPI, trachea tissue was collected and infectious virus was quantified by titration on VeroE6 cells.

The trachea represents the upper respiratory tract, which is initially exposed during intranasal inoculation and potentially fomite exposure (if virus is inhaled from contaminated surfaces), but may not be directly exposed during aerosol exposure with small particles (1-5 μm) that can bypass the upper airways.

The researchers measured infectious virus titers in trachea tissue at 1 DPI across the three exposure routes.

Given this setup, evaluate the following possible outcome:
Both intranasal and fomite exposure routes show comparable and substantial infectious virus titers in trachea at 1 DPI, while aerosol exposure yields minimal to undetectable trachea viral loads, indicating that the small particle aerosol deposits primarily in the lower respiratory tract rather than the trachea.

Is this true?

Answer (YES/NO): NO